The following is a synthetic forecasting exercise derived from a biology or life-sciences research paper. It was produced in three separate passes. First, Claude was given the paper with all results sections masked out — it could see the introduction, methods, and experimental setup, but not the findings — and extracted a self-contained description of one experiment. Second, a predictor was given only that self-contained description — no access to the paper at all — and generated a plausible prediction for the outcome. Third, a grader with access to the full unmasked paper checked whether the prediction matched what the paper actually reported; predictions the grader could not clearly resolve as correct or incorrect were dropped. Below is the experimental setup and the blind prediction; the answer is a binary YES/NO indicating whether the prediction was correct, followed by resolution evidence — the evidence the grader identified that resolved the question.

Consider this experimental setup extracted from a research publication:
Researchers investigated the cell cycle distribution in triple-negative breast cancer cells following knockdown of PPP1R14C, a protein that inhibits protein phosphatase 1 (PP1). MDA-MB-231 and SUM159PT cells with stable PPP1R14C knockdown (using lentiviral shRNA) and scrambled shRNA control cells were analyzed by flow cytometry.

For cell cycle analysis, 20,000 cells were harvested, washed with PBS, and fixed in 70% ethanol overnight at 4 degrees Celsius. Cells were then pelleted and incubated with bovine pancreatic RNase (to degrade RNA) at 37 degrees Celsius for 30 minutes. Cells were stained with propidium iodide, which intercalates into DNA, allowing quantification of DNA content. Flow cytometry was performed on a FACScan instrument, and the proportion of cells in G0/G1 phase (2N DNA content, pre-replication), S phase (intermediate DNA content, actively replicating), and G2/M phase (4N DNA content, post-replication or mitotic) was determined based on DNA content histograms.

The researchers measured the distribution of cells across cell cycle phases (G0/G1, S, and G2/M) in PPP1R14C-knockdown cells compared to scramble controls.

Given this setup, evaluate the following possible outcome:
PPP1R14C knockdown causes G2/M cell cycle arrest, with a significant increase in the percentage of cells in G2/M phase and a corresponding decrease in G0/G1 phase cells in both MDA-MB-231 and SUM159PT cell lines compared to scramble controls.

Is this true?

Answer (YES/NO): NO